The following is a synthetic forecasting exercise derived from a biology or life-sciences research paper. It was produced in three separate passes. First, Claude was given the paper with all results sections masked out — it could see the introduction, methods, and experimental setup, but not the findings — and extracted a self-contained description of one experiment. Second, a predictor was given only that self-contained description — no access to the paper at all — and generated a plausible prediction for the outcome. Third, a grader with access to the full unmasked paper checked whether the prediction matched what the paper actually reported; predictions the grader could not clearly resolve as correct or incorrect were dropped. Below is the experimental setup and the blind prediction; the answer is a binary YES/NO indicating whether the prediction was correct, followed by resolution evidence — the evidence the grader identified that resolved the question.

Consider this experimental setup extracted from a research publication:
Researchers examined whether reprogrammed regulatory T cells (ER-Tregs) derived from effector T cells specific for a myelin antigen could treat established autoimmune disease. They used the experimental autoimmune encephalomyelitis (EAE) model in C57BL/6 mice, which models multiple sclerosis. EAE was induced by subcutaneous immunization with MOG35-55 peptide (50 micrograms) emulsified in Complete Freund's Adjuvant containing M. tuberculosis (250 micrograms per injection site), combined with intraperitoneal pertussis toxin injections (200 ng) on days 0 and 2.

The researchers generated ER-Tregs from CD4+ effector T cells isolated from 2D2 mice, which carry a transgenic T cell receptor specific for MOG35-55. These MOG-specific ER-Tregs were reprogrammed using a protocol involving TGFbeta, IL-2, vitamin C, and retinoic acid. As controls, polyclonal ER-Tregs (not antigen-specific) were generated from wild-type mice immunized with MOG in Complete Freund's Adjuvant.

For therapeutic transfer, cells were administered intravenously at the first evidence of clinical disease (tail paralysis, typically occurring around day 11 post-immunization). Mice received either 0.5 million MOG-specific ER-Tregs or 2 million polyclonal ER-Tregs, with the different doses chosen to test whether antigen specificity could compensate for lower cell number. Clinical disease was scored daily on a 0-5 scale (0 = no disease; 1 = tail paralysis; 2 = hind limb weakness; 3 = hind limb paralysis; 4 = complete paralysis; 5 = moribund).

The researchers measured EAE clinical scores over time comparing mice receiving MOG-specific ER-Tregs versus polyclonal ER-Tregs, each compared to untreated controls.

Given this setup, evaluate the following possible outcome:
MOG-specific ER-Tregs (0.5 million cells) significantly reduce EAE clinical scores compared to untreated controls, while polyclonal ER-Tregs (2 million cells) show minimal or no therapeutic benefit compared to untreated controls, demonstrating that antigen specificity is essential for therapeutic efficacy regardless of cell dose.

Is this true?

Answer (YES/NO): YES